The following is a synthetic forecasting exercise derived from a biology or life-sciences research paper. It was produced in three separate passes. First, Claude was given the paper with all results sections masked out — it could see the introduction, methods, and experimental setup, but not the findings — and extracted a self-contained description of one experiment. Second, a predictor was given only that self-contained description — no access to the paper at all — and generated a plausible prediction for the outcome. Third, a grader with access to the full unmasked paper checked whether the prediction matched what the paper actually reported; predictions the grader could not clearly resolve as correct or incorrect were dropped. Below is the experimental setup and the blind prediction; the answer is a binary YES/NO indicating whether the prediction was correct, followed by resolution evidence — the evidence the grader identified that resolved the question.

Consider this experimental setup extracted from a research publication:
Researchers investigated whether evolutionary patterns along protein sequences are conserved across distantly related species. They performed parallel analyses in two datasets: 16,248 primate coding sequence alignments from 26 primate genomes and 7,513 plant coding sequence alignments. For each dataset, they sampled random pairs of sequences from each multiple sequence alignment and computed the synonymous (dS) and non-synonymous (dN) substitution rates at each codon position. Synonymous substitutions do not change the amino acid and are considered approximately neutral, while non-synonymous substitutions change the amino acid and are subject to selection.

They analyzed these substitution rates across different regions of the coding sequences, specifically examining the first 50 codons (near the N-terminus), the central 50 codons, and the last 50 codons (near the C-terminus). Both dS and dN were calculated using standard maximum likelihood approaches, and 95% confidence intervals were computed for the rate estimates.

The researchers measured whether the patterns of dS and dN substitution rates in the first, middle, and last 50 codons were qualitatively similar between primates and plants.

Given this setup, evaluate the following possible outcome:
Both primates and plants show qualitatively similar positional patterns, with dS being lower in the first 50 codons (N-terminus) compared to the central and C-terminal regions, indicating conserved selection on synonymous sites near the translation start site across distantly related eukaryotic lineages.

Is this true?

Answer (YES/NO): NO